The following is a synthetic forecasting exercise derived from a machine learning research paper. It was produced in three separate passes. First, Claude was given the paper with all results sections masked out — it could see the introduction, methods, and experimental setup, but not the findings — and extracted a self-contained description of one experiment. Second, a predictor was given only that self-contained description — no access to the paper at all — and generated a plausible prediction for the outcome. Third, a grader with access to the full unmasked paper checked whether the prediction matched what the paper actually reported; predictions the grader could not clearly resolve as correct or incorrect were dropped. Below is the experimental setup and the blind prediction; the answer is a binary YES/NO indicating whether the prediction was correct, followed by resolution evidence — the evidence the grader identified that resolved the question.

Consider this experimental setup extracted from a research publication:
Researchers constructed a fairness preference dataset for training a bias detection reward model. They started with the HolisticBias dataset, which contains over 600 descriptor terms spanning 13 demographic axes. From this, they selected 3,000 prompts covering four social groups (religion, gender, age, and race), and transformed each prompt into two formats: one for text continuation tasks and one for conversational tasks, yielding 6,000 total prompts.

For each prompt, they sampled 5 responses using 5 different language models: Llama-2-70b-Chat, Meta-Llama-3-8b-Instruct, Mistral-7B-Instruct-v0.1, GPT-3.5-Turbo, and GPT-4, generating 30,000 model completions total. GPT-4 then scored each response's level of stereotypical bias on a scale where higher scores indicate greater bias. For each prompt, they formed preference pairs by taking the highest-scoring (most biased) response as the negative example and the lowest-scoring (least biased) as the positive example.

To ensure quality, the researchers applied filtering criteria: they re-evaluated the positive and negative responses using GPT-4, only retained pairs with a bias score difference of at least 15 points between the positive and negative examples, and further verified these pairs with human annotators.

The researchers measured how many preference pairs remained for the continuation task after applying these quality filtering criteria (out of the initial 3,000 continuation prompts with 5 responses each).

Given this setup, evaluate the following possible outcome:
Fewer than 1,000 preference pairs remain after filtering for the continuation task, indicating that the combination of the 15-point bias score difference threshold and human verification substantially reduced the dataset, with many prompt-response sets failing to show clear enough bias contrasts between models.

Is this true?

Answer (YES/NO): NO